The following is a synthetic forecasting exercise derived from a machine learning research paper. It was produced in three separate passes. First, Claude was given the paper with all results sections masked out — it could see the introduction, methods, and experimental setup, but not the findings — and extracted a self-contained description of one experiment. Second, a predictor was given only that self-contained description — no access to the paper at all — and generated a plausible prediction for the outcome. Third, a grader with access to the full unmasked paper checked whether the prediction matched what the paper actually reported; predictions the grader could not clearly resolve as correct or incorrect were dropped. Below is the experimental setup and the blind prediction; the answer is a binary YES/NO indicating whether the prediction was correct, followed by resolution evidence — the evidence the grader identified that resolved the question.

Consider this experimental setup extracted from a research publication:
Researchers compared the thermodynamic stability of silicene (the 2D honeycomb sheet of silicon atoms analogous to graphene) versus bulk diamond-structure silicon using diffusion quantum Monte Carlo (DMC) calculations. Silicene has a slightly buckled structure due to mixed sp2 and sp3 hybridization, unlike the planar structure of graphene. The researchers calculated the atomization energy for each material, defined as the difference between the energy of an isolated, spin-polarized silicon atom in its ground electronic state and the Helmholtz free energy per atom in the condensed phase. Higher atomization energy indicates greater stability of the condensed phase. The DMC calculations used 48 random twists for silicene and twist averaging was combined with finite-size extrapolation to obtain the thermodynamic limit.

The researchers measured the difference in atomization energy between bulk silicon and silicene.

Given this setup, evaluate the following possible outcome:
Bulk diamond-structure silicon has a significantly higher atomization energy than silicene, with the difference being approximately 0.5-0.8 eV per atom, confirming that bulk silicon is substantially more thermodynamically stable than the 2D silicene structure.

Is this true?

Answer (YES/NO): YES